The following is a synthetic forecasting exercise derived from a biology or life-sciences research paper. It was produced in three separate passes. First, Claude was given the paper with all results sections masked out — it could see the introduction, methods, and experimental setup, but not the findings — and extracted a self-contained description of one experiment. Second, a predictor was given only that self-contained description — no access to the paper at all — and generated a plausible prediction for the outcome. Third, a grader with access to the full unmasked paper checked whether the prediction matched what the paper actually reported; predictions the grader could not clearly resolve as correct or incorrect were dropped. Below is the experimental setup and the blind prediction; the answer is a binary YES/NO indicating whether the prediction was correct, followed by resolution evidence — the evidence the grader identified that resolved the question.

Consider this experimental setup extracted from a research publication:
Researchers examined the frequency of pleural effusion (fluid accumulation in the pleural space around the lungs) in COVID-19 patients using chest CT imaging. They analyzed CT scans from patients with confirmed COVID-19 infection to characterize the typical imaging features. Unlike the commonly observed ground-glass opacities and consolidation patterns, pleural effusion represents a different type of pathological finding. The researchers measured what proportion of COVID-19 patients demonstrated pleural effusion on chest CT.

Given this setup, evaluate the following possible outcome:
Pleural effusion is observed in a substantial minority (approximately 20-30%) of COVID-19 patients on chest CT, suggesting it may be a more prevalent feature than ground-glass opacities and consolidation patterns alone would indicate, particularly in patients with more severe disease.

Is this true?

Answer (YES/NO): NO